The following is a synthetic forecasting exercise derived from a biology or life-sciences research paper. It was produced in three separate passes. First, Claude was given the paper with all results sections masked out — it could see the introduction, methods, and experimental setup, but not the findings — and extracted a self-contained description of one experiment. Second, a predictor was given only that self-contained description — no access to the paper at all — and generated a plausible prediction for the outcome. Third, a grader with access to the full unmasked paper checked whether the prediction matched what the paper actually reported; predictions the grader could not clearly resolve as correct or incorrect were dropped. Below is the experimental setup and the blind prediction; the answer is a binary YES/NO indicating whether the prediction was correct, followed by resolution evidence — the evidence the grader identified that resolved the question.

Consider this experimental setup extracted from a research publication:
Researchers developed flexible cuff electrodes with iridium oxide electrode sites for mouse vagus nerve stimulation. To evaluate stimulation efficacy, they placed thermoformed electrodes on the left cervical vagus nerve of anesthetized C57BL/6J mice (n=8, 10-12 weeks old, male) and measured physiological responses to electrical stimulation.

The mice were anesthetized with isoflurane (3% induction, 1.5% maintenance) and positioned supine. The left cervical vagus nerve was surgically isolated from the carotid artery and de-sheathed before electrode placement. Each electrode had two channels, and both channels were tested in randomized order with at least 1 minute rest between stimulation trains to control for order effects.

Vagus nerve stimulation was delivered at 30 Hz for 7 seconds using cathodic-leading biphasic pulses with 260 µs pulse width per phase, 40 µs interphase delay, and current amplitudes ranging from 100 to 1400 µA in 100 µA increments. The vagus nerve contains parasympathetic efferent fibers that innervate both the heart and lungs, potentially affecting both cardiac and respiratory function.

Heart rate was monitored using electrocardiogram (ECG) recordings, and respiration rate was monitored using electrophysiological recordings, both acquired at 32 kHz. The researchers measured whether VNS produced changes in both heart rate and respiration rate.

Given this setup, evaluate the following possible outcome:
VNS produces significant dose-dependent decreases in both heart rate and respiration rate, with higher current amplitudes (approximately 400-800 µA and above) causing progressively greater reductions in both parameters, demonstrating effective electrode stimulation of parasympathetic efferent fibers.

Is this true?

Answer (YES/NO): NO